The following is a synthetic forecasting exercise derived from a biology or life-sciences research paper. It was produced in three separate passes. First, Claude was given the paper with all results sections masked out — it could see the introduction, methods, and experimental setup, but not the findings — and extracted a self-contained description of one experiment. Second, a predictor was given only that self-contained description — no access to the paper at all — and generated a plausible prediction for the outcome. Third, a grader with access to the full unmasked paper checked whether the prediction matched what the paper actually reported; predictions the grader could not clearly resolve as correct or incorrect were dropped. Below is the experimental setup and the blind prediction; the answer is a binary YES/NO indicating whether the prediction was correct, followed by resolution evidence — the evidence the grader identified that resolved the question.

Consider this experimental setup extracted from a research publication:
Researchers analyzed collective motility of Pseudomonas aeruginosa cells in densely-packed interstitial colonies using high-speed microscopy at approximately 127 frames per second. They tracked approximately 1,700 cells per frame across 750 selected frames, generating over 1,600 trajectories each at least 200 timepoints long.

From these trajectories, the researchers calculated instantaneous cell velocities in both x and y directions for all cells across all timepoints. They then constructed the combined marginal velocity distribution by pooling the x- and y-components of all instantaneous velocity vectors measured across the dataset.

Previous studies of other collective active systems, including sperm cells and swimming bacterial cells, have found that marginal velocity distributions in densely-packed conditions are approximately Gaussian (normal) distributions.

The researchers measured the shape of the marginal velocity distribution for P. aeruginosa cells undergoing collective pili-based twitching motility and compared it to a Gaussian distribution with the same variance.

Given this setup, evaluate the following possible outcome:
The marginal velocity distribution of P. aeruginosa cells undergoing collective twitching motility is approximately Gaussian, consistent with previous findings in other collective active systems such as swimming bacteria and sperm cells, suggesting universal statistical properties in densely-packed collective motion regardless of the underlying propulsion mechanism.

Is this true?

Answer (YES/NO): NO